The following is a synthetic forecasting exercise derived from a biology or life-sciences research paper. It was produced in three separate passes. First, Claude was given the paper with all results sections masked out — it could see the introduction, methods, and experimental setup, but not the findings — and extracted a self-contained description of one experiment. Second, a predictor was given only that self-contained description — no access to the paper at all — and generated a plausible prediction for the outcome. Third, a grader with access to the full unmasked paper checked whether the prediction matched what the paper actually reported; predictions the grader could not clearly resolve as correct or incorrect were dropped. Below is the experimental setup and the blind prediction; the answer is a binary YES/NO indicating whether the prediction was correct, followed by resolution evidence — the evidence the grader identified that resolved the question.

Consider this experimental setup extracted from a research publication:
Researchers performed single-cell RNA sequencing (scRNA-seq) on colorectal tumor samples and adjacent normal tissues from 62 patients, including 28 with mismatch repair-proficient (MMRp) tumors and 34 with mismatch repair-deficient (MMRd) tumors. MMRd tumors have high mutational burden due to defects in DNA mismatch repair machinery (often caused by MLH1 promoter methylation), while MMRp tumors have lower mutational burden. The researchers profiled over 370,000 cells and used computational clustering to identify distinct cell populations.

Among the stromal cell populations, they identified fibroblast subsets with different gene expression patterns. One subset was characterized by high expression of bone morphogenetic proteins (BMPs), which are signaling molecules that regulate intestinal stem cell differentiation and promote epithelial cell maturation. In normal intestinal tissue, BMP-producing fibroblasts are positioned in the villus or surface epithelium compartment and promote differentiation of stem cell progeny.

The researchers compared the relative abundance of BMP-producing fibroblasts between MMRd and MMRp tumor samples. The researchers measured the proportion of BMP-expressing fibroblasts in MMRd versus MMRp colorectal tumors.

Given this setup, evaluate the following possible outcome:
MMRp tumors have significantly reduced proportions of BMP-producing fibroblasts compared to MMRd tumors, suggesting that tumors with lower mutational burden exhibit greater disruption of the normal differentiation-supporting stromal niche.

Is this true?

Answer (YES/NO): NO